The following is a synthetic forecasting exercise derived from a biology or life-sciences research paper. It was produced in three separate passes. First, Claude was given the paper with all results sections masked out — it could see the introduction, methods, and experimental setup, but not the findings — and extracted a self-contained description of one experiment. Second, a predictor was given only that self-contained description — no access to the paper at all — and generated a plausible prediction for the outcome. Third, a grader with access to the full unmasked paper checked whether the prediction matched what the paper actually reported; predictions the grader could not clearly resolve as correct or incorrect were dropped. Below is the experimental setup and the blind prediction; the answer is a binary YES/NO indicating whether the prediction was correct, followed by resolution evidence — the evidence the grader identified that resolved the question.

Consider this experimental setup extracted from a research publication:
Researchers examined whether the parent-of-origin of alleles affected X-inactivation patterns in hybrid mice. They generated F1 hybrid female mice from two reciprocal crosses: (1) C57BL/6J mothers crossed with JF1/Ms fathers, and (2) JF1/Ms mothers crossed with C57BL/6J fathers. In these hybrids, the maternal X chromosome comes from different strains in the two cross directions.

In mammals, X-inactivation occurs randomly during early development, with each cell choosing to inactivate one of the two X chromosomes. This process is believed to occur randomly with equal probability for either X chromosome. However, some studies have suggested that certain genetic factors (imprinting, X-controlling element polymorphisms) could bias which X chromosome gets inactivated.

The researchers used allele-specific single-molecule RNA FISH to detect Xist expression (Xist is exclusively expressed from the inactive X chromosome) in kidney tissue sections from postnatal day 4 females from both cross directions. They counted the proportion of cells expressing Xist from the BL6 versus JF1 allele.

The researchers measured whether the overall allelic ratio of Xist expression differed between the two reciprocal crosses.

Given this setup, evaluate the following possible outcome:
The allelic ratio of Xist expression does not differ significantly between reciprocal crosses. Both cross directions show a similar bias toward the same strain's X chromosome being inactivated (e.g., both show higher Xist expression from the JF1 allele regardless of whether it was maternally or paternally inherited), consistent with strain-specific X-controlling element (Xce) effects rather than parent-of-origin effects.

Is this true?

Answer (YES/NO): NO